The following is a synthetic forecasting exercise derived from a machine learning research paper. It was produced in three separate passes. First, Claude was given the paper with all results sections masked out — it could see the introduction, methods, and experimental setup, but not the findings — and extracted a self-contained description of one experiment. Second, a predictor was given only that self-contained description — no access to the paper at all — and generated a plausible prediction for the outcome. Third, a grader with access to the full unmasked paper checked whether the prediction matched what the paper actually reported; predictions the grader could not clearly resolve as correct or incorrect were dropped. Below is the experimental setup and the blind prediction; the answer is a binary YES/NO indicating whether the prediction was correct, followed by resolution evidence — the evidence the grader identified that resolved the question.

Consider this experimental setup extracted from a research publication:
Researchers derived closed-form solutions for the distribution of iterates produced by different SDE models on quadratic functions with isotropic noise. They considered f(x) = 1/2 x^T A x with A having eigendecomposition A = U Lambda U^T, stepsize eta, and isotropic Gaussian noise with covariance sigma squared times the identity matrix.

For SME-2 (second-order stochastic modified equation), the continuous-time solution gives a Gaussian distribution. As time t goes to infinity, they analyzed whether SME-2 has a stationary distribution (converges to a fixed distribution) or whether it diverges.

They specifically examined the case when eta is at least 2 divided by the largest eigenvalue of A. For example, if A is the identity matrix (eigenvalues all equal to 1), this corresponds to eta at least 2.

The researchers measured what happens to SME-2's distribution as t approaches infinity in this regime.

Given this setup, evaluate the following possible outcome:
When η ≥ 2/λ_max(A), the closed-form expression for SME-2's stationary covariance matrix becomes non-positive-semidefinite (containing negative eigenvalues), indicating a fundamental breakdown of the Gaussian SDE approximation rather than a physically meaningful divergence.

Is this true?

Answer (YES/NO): NO